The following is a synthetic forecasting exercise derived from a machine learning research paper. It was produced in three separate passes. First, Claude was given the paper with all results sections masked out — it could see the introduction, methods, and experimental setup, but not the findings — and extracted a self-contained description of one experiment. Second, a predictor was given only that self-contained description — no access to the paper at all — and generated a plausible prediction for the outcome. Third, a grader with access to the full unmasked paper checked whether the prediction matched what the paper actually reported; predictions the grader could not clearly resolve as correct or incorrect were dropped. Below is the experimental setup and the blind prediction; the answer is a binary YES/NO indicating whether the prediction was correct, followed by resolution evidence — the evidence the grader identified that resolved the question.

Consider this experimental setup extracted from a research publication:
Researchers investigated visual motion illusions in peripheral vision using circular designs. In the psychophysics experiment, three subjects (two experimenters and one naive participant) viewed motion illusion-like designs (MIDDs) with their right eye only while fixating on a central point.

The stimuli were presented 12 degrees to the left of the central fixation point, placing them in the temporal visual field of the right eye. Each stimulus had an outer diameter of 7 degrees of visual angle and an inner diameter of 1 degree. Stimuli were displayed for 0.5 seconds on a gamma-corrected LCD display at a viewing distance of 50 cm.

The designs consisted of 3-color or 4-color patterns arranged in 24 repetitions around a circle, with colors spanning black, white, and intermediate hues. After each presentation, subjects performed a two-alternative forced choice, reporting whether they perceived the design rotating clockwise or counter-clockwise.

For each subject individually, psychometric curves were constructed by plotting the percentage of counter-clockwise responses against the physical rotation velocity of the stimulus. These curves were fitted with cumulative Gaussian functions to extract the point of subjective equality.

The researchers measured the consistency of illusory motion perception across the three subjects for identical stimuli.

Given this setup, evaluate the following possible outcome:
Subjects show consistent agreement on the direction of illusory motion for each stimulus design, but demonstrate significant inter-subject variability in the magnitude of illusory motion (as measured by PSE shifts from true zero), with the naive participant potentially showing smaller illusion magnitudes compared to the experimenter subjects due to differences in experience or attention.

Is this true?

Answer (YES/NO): NO